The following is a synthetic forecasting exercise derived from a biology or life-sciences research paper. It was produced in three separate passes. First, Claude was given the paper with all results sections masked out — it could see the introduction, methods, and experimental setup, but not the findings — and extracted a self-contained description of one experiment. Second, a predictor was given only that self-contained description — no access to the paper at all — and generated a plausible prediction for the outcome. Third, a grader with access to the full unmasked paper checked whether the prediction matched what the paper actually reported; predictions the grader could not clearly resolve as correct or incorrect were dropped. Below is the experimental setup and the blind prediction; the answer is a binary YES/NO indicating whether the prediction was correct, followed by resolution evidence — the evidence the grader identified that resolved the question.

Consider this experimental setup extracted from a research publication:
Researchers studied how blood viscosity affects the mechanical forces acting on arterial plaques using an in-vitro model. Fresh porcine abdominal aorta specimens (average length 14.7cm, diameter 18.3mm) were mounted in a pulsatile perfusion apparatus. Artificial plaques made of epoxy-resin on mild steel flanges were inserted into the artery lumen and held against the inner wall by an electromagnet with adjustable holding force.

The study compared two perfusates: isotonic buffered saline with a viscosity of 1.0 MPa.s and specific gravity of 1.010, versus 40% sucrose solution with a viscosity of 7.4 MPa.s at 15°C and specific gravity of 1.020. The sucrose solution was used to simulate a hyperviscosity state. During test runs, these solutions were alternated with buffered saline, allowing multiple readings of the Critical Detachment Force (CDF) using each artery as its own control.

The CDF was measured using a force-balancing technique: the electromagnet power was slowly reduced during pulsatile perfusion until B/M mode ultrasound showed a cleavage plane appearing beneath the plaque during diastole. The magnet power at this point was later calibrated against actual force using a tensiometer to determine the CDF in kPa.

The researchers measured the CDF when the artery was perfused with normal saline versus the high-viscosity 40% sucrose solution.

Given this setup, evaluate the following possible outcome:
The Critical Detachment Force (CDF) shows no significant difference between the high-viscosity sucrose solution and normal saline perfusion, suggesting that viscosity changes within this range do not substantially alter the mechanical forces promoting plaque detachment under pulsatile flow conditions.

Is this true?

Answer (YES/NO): NO